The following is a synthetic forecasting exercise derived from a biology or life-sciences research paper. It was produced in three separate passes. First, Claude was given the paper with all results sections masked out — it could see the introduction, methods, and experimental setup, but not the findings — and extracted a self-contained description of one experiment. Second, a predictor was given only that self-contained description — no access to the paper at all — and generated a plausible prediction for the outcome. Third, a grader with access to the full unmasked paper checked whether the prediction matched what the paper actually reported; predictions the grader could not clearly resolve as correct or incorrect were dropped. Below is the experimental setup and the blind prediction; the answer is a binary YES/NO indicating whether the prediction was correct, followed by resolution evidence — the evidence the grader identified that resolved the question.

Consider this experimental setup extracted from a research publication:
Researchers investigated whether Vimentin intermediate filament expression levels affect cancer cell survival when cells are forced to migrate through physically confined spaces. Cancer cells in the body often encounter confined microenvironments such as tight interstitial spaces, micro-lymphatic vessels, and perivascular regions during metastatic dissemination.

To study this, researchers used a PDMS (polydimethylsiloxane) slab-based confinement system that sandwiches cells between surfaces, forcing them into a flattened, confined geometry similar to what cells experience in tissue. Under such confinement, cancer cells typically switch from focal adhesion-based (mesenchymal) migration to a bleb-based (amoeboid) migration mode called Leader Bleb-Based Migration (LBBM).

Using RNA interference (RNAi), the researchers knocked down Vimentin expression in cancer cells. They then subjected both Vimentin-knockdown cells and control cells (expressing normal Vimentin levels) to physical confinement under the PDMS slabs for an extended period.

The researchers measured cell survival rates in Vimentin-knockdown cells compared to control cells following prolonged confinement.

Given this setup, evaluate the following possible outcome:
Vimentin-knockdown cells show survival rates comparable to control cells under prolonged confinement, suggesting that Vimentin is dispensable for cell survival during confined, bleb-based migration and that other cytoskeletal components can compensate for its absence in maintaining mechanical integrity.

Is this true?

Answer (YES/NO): NO